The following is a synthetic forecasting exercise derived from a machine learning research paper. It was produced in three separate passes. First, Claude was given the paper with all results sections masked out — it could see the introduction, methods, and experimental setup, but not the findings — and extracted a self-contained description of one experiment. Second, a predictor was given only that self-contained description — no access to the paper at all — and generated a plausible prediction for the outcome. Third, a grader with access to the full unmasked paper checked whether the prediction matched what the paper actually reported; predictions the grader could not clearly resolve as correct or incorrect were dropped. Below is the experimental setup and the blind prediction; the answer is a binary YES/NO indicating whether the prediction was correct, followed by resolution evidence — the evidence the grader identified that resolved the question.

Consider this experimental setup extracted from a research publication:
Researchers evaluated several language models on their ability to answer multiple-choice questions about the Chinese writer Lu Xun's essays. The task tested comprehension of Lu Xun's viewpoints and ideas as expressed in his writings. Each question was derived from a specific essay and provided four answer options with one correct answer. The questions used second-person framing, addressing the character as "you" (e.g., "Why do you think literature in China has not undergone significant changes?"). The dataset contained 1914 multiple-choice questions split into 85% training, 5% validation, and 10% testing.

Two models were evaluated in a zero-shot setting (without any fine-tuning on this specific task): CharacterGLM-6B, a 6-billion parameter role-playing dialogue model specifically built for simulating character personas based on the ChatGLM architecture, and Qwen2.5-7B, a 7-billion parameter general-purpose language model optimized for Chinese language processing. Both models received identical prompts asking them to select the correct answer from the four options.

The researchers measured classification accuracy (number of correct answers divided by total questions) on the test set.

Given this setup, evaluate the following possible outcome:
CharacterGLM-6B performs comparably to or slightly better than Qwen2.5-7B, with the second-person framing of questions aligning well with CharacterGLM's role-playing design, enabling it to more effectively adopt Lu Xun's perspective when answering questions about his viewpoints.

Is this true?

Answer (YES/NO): NO